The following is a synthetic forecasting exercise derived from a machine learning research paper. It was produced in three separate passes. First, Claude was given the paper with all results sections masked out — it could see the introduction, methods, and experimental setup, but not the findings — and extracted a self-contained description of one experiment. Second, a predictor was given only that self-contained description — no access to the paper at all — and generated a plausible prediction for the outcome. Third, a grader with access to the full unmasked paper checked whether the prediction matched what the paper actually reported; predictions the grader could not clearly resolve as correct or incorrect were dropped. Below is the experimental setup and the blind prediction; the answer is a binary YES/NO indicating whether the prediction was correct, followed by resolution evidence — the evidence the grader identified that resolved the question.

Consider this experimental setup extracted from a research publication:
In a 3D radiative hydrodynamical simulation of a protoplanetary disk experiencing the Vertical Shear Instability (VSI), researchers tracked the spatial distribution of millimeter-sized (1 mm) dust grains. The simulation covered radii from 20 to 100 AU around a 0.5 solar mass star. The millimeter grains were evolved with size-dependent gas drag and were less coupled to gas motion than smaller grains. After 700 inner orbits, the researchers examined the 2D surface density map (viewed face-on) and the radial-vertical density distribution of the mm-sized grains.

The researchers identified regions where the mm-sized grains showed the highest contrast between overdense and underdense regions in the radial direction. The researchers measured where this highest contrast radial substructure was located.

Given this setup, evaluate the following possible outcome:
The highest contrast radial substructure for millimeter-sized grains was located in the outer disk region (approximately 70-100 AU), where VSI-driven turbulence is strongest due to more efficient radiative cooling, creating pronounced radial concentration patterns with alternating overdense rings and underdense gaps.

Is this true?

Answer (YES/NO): NO